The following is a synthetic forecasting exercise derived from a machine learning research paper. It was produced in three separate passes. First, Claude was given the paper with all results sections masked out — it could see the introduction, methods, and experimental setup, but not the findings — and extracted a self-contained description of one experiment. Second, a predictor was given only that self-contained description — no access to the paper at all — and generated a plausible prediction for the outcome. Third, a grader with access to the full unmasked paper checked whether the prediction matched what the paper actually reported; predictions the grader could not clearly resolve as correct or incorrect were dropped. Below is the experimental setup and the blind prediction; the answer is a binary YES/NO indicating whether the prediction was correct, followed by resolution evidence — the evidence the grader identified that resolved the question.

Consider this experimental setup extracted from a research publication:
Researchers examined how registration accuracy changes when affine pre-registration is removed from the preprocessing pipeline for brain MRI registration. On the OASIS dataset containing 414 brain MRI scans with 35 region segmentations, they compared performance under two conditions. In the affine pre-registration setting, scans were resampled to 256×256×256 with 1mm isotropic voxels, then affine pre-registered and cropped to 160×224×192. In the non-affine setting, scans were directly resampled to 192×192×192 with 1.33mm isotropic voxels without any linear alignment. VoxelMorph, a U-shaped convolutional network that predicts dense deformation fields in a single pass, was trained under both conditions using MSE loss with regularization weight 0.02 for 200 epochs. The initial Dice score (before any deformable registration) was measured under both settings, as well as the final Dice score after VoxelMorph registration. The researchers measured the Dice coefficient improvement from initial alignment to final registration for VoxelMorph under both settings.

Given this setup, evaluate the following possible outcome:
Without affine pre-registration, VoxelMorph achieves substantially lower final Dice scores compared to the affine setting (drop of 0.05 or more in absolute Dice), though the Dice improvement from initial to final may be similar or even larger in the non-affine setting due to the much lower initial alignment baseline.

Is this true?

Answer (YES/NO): YES